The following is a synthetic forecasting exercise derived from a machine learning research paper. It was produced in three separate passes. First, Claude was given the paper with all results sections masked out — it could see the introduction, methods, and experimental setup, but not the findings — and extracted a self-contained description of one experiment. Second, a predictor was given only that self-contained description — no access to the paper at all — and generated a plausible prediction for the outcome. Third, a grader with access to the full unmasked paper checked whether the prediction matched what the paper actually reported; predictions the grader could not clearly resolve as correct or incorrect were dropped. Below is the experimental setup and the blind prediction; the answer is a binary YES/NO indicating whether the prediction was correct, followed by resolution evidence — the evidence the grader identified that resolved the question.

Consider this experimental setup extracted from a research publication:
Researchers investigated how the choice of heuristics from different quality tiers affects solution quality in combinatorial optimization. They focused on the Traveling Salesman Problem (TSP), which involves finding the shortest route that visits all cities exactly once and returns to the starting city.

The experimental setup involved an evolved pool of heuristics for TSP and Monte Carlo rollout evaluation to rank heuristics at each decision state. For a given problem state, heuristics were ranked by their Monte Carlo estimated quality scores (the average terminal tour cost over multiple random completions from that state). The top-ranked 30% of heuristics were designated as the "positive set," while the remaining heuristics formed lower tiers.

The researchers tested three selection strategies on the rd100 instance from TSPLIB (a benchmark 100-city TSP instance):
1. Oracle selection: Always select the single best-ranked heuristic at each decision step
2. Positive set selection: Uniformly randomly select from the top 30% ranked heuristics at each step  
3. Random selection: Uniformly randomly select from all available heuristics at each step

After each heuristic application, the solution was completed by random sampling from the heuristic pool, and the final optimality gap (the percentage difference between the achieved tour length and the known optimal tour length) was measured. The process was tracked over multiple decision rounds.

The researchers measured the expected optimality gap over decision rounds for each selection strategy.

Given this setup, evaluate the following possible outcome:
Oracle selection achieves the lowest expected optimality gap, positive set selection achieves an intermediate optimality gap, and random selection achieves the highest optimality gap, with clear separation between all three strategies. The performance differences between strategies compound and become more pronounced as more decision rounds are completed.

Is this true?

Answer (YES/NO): NO